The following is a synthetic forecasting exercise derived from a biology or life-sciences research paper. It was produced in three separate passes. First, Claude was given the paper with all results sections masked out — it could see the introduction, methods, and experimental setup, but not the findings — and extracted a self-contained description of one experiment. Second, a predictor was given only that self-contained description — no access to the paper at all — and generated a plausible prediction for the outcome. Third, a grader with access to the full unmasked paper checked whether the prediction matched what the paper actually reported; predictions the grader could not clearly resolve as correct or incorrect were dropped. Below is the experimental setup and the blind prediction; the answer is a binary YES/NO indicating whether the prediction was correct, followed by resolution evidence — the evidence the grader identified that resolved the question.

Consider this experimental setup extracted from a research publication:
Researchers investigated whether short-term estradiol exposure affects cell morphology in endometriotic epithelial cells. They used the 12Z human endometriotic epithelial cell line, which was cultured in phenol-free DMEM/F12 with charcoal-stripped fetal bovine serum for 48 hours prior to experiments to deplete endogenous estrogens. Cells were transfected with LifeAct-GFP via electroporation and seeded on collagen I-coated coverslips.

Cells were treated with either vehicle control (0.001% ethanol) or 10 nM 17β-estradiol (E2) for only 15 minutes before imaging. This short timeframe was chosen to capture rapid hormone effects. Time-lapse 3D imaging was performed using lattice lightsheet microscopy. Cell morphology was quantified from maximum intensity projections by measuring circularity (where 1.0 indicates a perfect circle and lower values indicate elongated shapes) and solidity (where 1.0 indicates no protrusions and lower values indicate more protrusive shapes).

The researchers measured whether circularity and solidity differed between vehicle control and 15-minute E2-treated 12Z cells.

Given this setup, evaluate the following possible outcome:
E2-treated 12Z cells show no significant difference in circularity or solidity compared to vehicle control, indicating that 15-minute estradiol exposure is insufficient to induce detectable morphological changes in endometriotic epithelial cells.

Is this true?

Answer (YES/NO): YES